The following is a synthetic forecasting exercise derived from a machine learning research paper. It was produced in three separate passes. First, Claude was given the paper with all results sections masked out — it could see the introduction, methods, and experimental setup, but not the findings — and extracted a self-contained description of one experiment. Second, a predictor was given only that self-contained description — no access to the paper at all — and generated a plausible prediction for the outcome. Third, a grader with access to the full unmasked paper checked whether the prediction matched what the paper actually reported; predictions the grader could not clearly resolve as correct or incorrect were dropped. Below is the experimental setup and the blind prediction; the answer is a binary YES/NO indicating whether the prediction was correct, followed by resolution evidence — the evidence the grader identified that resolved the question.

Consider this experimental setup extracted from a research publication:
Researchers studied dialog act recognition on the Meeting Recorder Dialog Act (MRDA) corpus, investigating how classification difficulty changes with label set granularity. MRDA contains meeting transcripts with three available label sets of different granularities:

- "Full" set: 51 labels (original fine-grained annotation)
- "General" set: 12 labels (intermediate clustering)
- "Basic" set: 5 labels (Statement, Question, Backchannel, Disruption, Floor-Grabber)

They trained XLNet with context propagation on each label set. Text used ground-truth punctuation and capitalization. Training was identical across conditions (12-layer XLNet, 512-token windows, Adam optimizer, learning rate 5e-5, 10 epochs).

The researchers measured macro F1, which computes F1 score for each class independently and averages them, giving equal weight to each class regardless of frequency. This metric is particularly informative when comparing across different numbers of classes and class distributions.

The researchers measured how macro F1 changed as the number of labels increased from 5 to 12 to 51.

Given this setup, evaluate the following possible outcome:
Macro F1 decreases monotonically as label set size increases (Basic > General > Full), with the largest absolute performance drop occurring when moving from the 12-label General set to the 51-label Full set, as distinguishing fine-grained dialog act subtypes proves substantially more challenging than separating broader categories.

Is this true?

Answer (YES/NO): YES